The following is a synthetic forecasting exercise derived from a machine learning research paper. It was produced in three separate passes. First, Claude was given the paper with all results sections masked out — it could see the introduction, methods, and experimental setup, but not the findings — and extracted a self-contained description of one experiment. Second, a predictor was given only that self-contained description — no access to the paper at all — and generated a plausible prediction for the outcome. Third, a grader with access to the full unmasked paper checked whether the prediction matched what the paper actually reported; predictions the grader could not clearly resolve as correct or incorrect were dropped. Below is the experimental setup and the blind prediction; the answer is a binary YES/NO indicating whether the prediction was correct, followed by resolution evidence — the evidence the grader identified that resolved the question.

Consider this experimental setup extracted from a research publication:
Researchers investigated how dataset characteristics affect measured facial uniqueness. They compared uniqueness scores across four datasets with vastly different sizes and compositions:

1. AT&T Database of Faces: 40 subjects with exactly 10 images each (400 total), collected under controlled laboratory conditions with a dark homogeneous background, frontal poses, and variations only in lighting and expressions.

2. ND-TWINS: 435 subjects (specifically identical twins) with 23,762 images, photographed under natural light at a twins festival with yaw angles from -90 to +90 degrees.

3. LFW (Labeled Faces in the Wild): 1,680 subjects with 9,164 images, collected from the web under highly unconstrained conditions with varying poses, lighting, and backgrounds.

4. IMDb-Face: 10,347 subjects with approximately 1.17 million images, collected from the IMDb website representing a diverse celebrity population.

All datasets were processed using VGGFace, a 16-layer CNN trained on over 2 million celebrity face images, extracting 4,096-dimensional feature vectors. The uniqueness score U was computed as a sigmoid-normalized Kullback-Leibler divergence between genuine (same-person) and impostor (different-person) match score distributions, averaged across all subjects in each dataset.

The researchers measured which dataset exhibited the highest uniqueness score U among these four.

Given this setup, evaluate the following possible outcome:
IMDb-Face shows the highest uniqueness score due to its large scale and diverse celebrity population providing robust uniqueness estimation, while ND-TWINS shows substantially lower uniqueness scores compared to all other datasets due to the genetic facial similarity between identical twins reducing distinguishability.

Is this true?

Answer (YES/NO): NO